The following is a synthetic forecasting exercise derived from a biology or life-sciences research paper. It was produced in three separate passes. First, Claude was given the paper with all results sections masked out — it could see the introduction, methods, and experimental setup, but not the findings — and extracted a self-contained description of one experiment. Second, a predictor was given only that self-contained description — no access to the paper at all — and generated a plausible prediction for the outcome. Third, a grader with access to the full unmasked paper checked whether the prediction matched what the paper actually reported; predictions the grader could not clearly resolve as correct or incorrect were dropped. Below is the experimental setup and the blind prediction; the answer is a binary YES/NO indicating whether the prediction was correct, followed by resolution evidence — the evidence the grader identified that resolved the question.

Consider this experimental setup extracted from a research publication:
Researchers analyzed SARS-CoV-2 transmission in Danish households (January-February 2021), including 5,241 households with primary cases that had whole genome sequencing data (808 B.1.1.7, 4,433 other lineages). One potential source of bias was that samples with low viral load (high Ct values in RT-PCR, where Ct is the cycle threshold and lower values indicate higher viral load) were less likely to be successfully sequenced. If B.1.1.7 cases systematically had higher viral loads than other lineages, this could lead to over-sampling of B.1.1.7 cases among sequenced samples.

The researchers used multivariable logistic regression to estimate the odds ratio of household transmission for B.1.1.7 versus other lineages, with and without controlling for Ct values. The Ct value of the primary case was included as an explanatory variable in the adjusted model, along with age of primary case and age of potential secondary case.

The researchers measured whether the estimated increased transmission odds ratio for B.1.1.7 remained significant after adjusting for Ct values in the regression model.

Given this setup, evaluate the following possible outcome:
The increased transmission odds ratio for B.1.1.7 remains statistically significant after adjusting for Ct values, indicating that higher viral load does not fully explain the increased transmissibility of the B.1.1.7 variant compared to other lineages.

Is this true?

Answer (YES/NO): YES